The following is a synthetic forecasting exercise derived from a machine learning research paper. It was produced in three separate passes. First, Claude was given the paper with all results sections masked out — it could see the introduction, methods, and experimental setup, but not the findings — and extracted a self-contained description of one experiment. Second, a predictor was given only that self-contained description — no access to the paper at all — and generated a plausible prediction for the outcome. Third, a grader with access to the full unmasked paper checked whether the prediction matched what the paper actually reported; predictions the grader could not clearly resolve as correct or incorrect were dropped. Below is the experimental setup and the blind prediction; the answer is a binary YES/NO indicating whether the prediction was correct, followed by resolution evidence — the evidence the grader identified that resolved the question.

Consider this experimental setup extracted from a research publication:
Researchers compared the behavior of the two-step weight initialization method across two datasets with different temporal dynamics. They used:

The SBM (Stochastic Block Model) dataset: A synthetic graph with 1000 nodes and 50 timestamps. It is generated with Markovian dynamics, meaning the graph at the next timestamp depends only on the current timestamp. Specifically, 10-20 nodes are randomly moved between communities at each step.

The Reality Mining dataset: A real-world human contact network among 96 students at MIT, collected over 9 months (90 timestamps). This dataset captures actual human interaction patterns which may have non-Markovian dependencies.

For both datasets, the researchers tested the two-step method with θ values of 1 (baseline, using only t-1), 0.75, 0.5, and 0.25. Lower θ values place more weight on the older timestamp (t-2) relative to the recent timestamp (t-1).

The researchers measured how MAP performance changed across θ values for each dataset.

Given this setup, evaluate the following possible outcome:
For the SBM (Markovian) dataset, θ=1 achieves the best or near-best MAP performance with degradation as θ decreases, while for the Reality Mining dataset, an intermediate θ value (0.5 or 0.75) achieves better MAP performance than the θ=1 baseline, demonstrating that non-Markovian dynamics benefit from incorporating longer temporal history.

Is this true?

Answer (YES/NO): NO